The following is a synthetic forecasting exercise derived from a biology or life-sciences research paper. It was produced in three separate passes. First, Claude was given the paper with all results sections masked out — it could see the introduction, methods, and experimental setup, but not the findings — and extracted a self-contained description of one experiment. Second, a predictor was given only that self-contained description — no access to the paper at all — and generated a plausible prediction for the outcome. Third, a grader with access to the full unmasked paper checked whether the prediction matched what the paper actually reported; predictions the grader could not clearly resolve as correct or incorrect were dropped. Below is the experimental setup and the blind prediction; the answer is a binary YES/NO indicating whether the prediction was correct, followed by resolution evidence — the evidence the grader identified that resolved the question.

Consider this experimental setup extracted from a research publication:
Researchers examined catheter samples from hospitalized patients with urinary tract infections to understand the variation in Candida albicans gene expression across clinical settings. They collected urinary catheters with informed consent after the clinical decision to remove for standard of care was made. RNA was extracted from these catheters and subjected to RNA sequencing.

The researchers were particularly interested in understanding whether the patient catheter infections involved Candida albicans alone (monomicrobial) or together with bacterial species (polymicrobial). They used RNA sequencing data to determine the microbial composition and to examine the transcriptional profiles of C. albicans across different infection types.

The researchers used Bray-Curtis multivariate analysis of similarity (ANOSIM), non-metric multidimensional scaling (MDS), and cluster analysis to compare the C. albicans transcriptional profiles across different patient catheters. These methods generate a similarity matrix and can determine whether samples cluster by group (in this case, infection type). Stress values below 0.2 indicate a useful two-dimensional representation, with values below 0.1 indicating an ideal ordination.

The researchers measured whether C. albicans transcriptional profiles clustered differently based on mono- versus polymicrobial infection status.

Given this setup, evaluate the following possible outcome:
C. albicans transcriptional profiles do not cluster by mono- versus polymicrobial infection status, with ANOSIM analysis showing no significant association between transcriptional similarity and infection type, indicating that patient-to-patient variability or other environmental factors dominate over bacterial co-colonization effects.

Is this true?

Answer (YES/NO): NO